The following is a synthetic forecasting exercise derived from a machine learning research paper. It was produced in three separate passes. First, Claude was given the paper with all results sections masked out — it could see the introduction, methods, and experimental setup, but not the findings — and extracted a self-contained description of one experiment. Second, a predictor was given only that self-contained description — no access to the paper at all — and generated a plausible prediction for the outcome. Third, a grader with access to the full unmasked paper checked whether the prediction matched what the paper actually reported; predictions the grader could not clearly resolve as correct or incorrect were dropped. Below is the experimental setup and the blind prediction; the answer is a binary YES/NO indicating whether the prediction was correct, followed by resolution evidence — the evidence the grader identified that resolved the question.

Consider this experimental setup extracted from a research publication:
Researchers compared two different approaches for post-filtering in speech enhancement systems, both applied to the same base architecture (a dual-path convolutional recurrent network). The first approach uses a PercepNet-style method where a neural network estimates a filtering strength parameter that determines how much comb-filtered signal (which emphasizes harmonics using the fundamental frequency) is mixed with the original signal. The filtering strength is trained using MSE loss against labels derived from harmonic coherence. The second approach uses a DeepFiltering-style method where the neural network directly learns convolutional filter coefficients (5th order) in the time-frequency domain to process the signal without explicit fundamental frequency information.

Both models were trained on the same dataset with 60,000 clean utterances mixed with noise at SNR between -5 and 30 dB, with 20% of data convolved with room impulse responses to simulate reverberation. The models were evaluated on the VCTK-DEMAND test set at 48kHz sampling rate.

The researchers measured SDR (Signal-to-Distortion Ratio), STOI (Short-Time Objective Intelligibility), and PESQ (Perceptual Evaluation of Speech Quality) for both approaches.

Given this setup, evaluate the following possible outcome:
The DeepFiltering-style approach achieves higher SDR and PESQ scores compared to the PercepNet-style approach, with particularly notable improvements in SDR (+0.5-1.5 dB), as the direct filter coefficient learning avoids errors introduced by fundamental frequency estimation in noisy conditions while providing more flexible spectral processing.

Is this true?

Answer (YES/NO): NO